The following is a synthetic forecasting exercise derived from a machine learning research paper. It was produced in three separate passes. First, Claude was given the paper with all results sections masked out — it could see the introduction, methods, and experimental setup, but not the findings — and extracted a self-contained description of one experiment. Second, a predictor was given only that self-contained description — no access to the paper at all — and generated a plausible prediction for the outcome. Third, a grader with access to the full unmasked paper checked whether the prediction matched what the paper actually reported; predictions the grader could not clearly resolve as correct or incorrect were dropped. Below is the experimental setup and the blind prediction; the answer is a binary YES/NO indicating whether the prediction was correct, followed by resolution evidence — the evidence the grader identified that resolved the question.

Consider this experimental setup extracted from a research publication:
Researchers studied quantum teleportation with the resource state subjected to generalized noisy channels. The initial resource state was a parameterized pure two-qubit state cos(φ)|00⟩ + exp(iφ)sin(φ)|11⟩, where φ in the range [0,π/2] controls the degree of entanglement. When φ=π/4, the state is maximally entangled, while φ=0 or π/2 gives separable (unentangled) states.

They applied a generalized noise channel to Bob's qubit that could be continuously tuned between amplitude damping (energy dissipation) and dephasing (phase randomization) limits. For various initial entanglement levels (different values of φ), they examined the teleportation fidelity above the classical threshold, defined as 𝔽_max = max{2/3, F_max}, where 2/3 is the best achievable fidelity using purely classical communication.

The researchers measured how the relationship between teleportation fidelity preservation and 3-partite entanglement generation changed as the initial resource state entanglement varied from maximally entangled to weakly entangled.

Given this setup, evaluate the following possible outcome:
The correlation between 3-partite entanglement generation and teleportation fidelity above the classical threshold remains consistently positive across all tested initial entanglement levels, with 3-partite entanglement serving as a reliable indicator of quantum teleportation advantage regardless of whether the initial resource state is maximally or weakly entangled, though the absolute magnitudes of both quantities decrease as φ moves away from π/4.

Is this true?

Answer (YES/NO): YES